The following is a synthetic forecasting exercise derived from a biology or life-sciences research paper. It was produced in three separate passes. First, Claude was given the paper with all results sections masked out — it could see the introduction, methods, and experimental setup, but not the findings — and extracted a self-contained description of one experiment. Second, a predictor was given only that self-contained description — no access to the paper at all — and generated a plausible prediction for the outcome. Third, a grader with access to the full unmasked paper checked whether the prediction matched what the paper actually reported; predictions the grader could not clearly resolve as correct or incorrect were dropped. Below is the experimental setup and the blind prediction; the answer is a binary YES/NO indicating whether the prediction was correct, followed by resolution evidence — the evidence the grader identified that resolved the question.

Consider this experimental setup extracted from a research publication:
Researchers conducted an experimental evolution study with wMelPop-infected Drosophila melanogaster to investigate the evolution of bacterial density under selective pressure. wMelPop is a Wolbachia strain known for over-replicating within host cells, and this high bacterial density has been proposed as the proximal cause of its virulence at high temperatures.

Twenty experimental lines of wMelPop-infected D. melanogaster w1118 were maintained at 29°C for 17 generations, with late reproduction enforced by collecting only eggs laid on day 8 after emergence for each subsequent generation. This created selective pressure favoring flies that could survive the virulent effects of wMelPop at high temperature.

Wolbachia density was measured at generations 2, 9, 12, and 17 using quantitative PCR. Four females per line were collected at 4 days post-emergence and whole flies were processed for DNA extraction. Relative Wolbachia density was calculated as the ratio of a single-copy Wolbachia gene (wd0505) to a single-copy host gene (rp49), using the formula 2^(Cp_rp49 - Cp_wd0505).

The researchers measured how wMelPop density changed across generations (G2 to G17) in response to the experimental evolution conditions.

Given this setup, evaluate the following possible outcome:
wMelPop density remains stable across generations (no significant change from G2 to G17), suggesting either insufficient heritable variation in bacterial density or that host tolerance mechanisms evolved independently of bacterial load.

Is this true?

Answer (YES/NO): NO